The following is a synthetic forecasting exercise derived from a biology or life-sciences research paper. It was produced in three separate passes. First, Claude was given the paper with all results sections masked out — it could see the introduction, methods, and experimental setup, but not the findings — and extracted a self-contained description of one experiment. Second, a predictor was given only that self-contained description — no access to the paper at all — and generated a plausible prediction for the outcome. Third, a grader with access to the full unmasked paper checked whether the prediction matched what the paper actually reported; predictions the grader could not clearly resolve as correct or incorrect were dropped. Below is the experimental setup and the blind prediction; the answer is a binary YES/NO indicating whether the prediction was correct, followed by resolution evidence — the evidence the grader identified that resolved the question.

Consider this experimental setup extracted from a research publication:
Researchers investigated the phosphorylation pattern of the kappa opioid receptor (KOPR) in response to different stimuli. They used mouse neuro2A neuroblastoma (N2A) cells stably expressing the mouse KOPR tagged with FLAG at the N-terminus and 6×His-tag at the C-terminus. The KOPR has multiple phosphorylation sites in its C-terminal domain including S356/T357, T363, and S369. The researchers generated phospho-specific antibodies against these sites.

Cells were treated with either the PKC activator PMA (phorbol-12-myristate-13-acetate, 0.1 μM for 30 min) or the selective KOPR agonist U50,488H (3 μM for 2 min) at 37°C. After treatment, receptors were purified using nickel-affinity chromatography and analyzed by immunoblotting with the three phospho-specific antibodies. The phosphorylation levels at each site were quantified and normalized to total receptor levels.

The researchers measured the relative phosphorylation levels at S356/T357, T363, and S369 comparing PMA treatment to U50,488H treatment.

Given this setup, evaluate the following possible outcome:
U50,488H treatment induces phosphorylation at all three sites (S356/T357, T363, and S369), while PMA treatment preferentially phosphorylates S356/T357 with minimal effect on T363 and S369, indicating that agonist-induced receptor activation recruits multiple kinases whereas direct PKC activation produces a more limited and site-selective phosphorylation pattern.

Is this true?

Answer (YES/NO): NO